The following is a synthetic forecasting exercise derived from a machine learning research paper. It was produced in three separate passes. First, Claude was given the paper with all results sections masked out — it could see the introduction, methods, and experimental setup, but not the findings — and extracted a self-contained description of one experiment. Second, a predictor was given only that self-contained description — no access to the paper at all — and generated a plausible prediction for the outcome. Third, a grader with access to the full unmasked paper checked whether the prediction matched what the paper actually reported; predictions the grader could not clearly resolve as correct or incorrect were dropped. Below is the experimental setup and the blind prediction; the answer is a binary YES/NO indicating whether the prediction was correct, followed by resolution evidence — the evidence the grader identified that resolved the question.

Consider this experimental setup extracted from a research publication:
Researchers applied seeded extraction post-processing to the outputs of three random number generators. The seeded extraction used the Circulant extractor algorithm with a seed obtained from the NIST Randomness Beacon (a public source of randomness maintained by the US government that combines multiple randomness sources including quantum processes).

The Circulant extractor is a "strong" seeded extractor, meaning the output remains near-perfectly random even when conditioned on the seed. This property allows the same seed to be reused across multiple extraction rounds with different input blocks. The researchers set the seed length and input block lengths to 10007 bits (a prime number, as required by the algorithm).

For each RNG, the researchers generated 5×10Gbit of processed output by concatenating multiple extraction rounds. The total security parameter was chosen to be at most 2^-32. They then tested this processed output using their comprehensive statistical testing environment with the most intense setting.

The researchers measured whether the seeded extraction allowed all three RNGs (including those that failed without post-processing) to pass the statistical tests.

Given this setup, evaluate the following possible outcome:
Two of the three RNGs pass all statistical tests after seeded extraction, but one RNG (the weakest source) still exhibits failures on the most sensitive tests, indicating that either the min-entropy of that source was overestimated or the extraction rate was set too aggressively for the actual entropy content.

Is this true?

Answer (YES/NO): NO